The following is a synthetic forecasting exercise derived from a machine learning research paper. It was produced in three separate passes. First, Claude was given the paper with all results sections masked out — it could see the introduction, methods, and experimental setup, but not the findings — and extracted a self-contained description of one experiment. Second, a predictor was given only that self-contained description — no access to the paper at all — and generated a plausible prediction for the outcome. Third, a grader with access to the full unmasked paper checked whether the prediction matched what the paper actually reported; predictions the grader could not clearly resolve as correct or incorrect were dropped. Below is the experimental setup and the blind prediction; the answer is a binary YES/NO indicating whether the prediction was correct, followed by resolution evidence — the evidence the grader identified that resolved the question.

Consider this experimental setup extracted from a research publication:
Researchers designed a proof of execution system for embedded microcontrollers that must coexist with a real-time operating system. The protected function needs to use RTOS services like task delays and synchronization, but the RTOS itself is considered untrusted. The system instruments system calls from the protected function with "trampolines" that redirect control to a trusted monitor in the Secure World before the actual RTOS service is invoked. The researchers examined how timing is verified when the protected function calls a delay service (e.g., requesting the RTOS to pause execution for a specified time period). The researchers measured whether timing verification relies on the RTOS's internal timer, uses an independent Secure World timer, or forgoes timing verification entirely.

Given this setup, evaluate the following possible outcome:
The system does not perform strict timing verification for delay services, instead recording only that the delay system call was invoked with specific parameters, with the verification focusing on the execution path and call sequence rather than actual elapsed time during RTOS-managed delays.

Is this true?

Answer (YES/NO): NO